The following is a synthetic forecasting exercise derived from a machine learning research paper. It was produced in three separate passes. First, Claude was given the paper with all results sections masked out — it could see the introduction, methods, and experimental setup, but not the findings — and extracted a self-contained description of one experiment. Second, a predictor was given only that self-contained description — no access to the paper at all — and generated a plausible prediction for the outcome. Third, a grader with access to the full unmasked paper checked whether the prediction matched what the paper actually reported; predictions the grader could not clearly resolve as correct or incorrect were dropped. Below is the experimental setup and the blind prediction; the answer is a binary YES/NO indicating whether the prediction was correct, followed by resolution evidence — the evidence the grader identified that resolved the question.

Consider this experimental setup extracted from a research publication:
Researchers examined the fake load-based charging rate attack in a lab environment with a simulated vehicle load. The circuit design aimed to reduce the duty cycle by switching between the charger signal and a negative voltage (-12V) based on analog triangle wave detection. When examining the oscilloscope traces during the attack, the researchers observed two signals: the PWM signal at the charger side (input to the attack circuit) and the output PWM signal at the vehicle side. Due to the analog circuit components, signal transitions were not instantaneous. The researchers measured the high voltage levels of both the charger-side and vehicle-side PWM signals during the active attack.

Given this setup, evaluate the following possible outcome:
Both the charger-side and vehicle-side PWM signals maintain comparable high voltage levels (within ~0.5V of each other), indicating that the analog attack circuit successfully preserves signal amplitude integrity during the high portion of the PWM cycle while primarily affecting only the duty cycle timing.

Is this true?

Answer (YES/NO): NO